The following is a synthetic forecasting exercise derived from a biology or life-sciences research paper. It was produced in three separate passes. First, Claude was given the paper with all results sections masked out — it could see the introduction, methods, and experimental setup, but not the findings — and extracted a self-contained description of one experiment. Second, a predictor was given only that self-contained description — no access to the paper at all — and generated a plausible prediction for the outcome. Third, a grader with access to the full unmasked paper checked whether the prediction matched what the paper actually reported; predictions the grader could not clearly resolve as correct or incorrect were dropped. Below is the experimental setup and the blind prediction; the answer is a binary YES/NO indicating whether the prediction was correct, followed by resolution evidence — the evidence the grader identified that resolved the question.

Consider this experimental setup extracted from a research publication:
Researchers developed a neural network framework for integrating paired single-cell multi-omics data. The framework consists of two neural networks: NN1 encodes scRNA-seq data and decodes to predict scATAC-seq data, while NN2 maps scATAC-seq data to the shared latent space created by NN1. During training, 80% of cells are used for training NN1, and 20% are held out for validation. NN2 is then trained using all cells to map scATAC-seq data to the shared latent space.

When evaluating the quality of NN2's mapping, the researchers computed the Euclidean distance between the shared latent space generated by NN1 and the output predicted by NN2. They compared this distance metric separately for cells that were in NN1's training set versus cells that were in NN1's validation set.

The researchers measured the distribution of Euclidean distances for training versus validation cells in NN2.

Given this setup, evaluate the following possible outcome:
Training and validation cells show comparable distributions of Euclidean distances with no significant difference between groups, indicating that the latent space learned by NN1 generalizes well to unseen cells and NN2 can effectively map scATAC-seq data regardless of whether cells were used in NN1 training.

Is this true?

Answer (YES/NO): NO